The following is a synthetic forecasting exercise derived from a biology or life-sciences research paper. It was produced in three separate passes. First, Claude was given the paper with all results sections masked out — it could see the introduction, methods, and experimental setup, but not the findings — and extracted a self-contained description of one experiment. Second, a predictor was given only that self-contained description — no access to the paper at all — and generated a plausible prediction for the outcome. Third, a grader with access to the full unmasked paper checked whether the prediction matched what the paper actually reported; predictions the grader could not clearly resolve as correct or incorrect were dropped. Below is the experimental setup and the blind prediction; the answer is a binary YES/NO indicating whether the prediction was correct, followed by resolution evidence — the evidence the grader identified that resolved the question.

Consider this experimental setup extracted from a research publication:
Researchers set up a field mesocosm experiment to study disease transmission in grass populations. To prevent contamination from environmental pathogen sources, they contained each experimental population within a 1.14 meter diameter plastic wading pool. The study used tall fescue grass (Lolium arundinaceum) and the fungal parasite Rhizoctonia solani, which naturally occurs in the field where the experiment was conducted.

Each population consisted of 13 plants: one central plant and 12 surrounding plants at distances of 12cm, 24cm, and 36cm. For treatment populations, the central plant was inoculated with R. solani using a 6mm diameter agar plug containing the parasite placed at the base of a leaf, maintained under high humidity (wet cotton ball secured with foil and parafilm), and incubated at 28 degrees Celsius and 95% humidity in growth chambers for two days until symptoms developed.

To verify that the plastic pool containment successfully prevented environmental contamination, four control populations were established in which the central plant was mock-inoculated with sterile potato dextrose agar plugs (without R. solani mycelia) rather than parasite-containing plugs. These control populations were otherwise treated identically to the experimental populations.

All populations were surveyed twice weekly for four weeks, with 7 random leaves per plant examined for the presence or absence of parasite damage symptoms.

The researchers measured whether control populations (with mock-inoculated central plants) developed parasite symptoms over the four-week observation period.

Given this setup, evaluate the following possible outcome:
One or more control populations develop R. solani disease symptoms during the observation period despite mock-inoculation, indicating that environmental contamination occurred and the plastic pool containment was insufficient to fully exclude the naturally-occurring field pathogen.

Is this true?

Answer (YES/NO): NO